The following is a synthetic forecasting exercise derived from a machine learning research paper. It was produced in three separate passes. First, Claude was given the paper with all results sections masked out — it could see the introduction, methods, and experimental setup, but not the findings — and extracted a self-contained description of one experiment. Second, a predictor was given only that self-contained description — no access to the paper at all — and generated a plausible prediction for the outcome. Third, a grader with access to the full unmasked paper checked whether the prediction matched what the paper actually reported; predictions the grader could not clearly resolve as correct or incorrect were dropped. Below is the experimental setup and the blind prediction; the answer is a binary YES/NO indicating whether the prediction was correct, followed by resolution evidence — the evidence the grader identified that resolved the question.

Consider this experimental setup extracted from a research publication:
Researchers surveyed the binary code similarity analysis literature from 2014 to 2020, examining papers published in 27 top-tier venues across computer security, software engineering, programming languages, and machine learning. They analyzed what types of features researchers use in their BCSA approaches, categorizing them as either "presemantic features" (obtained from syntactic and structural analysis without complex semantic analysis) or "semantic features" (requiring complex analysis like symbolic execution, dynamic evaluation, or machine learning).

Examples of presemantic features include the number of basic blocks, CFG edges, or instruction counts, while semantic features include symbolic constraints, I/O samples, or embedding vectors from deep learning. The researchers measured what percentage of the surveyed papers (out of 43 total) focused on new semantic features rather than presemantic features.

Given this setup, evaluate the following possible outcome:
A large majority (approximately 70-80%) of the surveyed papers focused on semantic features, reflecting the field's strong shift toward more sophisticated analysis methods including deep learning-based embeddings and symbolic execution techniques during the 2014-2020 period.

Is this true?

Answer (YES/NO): NO